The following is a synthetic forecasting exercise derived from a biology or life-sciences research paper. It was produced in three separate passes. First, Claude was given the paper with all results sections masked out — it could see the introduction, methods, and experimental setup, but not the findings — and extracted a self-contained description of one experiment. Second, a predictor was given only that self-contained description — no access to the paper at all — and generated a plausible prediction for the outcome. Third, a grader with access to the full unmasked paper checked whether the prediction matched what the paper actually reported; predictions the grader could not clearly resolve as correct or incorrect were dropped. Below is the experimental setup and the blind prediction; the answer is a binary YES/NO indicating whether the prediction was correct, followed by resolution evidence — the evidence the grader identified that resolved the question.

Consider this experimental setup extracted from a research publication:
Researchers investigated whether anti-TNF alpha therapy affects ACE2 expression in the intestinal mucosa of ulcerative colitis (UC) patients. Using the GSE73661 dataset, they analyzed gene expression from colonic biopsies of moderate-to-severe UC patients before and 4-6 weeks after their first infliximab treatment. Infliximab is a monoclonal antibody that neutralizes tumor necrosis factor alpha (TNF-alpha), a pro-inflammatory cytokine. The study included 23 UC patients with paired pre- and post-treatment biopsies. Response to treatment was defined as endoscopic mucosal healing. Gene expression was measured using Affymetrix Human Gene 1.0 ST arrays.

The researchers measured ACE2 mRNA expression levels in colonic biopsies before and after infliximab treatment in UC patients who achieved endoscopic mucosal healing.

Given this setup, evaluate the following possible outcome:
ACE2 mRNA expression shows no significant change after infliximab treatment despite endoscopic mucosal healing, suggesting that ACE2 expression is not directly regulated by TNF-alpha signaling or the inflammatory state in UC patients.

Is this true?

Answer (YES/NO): NO